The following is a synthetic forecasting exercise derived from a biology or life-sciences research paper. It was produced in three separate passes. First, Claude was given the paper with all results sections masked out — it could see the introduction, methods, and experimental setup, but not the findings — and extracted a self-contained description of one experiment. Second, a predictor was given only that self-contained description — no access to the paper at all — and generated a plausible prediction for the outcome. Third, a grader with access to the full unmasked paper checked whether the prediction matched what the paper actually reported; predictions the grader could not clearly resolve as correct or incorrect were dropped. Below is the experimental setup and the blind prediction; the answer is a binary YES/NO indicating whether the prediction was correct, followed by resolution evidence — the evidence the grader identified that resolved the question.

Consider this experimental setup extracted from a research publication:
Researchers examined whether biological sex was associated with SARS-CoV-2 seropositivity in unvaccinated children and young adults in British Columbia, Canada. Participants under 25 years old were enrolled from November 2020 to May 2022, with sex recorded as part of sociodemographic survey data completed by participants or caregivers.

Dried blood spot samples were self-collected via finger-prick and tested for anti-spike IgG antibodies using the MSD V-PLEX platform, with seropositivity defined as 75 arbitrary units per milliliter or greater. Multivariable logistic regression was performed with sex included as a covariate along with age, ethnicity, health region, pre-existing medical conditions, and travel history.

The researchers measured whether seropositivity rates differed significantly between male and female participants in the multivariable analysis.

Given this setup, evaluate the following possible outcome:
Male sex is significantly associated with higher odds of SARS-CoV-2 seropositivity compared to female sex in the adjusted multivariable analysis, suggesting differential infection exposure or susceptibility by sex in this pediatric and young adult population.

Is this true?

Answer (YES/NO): NO